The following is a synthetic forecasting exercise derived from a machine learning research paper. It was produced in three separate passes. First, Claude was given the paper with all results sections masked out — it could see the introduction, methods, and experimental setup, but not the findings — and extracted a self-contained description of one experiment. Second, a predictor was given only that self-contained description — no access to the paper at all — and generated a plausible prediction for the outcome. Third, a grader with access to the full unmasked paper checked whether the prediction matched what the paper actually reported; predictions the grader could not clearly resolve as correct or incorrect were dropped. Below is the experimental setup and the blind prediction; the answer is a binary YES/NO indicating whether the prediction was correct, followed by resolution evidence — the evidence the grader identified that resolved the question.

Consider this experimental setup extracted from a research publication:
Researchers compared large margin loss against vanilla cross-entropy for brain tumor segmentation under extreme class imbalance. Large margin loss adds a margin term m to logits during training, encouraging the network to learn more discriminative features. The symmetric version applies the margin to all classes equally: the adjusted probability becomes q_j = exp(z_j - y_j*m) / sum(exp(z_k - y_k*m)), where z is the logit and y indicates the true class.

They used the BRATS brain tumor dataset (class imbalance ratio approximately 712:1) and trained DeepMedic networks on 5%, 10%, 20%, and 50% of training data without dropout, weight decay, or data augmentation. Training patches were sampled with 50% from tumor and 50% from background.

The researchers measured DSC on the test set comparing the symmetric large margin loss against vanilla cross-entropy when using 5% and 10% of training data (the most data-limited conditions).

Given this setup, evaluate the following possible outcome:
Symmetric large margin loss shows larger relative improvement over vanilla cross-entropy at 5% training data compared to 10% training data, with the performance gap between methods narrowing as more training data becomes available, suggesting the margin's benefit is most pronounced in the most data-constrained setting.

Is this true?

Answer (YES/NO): NO